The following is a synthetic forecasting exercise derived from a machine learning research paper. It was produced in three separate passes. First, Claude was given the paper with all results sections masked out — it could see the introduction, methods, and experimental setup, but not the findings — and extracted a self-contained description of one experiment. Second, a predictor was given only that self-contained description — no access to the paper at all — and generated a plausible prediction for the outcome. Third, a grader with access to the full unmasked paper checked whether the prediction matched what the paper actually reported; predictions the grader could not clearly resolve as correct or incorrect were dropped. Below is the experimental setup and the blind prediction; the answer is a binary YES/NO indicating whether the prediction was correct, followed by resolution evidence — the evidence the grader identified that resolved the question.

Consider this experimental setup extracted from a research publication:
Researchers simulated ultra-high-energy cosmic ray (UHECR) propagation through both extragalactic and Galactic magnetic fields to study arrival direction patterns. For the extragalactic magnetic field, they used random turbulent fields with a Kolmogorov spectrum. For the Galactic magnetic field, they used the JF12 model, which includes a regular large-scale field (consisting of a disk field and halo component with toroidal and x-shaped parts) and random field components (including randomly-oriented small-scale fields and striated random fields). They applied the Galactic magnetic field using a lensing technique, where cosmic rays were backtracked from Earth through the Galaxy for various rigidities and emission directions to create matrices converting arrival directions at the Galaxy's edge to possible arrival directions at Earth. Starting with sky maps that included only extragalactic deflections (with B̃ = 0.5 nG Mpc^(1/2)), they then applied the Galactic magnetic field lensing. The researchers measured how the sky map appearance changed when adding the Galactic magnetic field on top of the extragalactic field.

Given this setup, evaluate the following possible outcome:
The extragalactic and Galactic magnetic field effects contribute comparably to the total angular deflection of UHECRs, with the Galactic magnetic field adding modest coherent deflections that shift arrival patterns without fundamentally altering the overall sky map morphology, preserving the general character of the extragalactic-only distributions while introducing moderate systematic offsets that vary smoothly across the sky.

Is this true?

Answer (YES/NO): NO